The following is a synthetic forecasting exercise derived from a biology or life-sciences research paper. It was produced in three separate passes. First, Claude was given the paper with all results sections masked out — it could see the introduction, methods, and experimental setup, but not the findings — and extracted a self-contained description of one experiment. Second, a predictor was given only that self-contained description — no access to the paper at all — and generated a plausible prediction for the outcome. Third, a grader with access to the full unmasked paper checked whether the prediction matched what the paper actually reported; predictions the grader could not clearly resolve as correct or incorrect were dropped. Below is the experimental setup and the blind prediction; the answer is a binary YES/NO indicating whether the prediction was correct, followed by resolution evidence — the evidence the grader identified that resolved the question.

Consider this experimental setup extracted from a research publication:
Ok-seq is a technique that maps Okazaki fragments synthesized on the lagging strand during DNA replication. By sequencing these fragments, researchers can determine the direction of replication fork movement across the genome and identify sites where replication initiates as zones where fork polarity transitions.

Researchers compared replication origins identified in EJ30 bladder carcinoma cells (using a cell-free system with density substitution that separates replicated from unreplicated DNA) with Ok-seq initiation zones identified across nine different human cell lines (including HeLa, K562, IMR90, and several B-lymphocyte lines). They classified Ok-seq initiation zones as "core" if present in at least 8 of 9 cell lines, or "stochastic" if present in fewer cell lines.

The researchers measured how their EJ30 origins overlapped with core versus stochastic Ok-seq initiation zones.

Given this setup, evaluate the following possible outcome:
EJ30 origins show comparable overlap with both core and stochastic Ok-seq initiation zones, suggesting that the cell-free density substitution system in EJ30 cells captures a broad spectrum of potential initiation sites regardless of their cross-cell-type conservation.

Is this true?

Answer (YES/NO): NO